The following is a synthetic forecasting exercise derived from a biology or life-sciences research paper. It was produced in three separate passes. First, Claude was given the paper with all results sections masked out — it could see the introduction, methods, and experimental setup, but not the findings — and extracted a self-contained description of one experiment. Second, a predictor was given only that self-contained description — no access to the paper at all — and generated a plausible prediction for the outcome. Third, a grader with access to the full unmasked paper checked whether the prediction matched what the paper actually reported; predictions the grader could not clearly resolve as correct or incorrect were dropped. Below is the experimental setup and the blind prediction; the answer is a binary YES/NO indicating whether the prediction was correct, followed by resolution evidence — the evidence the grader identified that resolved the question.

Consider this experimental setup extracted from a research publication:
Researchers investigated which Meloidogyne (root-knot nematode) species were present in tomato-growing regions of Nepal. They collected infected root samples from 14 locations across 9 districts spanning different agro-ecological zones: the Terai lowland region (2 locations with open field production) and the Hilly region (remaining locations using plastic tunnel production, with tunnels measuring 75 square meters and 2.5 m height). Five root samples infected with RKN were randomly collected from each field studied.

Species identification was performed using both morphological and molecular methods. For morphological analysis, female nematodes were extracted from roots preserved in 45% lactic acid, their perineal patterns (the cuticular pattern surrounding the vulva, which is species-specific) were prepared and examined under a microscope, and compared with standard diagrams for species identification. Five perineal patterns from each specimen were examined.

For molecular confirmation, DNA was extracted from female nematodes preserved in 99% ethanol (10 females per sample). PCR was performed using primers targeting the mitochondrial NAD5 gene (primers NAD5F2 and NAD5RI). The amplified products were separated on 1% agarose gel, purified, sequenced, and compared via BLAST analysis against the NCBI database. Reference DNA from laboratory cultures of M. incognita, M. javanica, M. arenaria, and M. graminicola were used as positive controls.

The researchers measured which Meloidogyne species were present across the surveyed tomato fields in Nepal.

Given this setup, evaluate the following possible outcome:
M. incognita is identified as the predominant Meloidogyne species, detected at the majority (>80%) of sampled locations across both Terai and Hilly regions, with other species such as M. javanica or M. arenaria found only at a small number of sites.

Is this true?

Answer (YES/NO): NO